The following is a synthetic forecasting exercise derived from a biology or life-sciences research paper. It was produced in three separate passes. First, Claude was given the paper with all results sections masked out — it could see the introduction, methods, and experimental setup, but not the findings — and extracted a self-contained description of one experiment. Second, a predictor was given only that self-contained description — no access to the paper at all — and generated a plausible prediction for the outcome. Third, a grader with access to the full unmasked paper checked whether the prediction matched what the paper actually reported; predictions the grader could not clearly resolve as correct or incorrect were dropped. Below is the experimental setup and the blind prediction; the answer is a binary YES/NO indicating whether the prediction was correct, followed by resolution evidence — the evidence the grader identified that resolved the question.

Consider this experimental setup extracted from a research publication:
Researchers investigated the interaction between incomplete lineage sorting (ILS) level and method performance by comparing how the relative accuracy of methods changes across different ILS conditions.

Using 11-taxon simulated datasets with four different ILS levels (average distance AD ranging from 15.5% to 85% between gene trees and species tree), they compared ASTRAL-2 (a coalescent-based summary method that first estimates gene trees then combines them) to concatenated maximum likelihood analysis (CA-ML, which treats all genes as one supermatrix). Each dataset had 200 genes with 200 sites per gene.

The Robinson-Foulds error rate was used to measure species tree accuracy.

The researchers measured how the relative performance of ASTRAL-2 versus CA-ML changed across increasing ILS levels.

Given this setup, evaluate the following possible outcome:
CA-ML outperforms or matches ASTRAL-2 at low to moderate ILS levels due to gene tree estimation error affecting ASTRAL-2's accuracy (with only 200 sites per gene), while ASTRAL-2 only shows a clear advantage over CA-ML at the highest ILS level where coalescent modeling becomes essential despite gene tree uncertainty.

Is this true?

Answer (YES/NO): NO